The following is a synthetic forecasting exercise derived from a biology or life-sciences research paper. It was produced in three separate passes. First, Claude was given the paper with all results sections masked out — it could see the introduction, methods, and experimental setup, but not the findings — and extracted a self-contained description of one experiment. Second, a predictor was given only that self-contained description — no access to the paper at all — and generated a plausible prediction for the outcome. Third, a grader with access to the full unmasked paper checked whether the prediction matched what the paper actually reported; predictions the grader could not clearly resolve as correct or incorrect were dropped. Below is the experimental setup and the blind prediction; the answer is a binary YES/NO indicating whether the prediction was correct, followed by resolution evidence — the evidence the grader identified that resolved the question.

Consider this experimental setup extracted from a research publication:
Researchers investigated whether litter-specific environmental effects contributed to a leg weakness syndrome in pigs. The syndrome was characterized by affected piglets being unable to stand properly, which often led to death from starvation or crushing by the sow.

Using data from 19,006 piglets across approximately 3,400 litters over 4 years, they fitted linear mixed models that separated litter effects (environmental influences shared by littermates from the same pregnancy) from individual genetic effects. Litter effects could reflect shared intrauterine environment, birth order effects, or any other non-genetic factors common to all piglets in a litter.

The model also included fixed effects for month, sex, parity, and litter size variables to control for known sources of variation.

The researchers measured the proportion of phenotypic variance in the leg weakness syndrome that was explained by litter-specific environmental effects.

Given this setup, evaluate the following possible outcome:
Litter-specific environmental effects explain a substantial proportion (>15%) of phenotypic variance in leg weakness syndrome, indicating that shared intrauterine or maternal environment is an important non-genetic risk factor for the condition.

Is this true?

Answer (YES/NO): NO